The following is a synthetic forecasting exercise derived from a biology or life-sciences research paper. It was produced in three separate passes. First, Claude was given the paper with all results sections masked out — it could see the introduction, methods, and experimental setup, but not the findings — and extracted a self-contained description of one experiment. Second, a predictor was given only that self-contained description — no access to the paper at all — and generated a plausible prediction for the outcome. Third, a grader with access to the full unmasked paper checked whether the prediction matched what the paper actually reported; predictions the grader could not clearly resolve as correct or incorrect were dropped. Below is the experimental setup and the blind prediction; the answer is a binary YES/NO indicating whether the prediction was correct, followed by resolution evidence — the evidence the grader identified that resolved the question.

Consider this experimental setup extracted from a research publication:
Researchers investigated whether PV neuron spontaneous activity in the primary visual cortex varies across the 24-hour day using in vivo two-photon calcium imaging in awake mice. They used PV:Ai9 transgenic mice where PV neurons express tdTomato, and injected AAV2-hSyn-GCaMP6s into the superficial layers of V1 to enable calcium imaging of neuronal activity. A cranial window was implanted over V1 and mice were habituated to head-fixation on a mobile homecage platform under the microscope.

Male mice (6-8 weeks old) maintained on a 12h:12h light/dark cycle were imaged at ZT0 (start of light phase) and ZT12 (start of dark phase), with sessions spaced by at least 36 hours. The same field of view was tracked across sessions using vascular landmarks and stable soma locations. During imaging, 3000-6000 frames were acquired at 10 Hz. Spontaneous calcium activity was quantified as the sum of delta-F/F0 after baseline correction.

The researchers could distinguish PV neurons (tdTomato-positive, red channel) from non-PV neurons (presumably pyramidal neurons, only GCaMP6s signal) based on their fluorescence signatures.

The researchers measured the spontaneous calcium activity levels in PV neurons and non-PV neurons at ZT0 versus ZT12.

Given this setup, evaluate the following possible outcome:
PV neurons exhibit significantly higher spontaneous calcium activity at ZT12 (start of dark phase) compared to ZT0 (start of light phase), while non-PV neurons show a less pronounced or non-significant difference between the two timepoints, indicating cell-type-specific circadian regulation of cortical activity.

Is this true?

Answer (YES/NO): NO